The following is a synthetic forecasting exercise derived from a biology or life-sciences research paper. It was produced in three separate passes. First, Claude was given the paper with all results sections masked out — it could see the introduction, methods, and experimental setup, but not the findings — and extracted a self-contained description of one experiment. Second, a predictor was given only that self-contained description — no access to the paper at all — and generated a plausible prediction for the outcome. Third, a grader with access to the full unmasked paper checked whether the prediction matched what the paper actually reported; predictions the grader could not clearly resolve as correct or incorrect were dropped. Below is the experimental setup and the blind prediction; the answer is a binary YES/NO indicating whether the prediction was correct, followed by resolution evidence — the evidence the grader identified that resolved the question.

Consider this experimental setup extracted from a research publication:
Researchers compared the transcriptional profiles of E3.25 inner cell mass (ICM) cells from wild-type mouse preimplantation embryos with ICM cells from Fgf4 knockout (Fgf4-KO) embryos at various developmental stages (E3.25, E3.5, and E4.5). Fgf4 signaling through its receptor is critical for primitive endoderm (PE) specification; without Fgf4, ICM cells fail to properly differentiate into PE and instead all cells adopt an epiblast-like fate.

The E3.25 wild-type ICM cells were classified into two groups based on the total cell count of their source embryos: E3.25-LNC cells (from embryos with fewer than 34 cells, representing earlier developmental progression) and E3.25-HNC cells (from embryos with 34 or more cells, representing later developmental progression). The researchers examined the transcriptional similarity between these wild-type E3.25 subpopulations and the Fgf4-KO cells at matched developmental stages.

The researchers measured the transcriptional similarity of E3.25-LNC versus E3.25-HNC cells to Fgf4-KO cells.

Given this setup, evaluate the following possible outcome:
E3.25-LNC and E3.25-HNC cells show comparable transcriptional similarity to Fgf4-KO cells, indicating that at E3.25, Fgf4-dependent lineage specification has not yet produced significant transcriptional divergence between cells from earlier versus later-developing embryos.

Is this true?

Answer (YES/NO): NO